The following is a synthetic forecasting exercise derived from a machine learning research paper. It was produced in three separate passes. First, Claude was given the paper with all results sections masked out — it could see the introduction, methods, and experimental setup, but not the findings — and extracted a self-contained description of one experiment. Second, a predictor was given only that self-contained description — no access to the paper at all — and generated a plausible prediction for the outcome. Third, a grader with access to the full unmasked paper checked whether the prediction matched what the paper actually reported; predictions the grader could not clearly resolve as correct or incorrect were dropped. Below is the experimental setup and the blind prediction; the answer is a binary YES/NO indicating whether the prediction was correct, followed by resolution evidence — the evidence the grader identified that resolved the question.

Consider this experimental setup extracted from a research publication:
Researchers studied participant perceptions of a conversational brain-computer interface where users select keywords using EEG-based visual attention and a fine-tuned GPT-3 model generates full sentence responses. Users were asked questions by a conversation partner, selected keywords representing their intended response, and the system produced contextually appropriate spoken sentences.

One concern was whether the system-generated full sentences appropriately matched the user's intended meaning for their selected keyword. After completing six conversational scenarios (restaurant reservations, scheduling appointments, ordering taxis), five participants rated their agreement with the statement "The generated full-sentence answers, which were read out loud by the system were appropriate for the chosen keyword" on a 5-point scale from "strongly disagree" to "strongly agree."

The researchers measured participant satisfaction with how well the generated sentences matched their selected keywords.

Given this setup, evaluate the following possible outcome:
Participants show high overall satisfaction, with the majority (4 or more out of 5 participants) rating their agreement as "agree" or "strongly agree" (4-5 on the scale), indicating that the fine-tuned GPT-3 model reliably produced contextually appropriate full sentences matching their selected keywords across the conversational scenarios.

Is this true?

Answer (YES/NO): YES